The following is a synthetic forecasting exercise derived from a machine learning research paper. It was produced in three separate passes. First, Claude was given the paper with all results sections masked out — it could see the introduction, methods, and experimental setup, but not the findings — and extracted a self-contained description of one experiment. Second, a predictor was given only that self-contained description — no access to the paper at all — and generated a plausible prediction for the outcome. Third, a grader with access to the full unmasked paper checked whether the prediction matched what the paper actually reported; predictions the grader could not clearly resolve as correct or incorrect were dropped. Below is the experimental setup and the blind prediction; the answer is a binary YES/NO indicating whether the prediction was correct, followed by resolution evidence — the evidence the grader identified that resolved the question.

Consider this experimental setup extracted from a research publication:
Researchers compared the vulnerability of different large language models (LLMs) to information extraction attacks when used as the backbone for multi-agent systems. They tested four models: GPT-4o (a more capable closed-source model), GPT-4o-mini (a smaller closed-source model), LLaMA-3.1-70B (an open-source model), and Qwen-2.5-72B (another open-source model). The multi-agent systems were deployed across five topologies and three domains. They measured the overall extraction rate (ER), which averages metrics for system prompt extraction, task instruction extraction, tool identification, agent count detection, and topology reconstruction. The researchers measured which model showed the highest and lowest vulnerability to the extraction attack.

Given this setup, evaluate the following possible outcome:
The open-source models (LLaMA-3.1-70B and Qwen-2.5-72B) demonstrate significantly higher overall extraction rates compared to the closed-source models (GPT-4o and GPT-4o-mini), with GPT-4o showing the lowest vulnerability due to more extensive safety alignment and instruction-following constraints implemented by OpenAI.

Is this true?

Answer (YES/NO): NO